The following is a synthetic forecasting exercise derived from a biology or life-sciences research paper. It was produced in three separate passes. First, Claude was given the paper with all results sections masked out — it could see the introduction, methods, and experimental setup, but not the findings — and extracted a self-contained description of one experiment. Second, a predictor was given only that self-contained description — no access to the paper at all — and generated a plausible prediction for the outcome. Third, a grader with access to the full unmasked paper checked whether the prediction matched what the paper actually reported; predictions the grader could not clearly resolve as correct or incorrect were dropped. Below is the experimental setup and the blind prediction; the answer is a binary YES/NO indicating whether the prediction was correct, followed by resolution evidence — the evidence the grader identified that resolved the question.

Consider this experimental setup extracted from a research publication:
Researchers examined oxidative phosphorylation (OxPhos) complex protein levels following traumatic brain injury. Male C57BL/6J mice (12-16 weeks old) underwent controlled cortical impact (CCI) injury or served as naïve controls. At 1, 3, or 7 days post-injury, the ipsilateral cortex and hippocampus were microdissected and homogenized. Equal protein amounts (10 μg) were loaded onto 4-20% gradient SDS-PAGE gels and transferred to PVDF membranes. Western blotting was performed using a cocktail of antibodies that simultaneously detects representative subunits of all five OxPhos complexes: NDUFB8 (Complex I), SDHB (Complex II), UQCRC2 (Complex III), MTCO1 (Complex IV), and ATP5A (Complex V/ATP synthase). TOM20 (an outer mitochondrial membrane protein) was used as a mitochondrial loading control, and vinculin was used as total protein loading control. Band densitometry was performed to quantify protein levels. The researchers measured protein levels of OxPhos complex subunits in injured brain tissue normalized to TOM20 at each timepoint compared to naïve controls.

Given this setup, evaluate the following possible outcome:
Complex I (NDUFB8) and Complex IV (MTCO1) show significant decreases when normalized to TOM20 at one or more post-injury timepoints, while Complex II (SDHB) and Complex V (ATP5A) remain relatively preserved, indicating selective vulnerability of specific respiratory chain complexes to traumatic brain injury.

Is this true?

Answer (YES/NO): NO